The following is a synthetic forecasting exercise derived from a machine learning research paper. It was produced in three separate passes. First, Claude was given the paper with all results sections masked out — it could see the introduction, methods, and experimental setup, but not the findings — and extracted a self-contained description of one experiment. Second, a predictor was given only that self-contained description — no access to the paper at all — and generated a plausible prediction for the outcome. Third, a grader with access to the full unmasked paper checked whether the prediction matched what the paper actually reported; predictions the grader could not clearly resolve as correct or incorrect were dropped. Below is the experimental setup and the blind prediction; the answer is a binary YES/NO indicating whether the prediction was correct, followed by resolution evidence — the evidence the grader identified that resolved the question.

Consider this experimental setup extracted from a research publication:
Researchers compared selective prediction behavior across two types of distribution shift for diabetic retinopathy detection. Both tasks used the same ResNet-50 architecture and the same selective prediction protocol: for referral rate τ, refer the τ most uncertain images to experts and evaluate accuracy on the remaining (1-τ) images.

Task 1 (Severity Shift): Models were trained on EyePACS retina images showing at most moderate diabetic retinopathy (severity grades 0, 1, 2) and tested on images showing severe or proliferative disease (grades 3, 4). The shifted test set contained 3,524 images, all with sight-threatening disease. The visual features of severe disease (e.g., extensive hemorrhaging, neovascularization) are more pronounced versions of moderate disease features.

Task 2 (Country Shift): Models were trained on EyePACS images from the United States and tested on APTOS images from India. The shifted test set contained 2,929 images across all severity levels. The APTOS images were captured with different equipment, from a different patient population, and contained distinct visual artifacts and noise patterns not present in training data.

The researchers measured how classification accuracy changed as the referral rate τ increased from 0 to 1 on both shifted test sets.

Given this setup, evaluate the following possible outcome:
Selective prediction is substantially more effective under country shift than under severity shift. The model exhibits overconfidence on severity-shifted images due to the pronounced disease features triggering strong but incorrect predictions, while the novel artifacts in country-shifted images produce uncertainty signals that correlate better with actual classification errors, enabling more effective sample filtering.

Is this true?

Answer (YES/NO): NO